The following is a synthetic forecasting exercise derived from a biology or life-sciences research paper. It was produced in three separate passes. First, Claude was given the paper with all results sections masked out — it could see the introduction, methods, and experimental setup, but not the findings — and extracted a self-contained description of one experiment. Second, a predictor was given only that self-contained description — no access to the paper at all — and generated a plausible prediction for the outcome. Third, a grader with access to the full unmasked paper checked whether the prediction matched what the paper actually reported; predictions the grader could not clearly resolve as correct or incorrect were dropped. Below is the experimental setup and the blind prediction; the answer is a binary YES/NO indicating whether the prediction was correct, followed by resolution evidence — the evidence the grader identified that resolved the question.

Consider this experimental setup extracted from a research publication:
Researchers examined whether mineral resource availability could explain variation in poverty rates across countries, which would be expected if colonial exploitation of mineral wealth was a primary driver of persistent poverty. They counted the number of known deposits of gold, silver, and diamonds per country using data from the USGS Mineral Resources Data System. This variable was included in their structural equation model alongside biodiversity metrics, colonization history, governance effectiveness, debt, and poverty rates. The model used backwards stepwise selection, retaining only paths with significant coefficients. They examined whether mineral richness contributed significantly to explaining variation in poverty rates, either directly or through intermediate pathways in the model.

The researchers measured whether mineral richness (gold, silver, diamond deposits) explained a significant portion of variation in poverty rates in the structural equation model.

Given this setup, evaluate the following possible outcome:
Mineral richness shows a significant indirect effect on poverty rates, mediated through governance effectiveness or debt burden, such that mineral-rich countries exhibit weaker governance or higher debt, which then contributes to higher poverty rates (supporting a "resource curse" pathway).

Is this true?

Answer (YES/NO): NO